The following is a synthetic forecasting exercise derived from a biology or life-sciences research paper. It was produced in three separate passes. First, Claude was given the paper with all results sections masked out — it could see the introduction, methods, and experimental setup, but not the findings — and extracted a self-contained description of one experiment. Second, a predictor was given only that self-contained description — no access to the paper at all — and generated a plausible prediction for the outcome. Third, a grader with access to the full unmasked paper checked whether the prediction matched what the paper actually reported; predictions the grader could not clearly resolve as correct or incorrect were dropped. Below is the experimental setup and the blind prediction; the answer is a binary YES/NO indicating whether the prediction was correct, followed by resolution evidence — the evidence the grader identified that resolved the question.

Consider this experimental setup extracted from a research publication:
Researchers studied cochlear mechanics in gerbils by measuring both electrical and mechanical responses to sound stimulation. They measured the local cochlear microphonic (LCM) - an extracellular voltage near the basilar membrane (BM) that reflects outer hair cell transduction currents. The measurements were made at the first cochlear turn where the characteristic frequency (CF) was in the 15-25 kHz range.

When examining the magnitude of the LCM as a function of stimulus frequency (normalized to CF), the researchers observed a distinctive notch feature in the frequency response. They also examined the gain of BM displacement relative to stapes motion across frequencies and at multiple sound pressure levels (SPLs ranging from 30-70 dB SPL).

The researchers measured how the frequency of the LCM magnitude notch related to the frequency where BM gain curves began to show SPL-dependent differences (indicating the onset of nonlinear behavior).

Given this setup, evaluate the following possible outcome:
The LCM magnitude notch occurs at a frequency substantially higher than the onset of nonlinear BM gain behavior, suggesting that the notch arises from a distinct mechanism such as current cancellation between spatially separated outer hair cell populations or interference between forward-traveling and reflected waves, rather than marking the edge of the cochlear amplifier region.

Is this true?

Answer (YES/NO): NO